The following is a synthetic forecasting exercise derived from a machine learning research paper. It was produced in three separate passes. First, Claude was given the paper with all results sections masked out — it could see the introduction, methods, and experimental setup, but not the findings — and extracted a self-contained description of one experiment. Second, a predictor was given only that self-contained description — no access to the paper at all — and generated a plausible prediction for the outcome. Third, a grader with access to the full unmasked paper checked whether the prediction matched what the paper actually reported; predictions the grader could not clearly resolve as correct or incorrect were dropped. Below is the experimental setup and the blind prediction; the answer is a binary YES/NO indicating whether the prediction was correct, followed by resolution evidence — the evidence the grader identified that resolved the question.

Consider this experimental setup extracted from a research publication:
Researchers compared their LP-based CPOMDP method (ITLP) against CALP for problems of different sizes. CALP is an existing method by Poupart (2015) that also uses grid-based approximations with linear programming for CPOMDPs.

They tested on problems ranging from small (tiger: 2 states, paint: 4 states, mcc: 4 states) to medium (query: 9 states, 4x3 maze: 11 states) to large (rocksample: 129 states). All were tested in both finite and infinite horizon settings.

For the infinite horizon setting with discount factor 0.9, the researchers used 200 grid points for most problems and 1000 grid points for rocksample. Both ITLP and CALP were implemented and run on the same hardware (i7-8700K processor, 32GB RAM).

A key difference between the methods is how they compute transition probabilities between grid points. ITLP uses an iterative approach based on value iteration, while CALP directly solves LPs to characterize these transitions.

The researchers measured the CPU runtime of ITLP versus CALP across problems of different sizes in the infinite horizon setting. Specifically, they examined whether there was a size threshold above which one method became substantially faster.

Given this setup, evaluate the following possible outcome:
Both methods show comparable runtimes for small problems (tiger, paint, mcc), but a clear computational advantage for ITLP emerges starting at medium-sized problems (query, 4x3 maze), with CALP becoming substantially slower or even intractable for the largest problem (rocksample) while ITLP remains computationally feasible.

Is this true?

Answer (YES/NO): NO